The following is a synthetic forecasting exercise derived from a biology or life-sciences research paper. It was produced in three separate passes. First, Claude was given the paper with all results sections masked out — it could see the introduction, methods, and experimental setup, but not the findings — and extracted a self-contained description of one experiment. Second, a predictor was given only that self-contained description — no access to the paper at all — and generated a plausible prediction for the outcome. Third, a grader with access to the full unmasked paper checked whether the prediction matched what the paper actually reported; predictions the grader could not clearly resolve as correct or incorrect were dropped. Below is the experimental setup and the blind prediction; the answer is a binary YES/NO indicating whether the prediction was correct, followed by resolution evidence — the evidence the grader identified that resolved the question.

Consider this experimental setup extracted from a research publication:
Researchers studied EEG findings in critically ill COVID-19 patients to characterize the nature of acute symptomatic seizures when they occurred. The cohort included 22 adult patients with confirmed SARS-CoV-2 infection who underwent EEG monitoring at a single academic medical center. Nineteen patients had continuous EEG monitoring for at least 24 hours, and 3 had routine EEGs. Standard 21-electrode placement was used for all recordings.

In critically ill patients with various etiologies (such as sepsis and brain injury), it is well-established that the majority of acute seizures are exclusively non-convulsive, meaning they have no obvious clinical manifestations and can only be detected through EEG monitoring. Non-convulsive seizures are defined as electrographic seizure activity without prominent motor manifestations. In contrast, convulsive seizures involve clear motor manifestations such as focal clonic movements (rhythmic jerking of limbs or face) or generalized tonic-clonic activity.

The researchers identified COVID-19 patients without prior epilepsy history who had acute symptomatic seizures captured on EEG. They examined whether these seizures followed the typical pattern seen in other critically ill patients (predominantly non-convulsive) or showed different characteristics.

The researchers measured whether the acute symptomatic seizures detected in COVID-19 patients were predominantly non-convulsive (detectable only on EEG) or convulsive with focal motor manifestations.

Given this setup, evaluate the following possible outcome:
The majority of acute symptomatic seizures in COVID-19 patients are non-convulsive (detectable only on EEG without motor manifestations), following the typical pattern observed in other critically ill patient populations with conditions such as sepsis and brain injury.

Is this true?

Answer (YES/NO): NO